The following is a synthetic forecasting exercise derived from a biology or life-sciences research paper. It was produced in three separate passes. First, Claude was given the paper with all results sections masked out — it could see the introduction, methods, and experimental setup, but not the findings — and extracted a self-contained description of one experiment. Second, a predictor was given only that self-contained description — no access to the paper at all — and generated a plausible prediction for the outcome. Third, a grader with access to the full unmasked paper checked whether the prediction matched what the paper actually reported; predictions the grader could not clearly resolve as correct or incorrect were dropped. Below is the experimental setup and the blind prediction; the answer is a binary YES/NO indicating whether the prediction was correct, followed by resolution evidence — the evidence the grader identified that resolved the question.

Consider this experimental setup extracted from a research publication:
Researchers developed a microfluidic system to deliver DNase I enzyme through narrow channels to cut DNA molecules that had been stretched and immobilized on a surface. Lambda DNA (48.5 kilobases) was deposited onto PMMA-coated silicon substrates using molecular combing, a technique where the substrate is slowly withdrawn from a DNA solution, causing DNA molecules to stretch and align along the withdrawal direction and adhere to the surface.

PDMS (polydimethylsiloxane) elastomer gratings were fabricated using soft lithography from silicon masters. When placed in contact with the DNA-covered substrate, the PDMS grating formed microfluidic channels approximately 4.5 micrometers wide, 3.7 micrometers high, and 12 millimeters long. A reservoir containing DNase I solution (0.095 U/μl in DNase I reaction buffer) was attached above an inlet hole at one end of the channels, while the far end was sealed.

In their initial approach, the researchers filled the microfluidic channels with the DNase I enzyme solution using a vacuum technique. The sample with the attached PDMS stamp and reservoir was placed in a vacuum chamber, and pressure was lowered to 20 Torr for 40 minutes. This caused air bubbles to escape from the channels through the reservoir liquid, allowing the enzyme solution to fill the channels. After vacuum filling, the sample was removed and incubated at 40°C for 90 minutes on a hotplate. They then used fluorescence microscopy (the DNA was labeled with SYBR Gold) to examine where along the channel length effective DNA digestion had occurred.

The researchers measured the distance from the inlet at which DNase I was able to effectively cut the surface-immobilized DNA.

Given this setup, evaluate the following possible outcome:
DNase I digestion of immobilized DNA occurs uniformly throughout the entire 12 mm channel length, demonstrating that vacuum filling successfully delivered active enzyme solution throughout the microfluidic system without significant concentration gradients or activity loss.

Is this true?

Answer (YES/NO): NO